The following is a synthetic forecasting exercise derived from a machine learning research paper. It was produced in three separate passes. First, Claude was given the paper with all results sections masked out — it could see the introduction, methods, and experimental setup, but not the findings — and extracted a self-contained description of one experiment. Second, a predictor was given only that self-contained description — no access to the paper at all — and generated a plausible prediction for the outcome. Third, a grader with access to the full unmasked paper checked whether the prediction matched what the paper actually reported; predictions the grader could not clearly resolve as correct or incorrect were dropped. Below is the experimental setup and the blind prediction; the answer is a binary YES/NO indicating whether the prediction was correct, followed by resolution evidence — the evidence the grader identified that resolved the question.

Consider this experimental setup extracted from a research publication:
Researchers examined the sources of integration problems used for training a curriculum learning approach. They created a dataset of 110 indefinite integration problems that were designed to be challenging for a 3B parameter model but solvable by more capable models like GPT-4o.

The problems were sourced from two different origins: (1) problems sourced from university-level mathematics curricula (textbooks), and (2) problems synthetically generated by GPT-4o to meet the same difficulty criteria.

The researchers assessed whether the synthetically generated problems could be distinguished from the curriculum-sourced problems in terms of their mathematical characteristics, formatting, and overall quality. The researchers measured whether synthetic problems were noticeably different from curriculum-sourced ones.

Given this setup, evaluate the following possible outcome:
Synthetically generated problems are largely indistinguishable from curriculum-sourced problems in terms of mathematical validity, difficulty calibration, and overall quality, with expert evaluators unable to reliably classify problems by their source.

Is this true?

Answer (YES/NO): YES